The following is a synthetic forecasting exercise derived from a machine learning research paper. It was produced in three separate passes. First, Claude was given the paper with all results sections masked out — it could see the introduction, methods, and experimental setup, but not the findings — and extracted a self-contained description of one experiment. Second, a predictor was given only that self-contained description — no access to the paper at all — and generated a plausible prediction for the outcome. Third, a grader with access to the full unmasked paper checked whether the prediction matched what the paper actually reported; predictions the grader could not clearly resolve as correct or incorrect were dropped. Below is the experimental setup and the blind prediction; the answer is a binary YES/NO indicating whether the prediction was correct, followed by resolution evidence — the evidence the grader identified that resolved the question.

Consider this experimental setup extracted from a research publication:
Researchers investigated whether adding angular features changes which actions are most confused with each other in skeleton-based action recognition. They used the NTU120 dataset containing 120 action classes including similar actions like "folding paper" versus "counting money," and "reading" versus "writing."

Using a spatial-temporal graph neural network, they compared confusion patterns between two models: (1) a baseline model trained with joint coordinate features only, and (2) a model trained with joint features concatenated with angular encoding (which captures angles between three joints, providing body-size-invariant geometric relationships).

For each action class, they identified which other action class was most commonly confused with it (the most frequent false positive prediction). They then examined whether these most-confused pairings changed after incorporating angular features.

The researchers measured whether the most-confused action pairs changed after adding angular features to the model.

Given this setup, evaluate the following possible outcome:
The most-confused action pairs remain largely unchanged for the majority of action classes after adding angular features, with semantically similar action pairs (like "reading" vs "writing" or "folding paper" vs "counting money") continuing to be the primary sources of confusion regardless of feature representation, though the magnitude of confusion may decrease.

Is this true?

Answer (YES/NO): NO